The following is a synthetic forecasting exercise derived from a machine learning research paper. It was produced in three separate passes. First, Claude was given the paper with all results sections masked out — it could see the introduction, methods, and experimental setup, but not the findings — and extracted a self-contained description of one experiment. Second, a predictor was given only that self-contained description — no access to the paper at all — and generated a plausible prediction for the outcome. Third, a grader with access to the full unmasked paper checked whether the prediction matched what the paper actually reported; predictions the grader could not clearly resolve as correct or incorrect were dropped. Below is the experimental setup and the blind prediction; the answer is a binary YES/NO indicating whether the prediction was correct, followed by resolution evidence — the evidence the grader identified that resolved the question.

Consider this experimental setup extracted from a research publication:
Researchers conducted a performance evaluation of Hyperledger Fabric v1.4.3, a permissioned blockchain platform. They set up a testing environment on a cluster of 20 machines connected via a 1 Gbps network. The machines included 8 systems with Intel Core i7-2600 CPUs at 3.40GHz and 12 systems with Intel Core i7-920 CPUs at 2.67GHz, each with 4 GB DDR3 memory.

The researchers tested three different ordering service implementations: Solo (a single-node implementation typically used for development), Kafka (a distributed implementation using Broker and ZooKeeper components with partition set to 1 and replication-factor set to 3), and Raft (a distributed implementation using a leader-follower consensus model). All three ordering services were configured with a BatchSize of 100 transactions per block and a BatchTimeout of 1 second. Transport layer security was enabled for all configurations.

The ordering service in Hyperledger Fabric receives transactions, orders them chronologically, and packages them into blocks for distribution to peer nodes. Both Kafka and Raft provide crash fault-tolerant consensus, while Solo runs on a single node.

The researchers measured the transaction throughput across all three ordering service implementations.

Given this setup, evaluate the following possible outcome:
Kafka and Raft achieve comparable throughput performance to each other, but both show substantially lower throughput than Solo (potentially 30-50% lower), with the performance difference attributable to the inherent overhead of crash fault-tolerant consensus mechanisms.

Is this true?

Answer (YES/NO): NO